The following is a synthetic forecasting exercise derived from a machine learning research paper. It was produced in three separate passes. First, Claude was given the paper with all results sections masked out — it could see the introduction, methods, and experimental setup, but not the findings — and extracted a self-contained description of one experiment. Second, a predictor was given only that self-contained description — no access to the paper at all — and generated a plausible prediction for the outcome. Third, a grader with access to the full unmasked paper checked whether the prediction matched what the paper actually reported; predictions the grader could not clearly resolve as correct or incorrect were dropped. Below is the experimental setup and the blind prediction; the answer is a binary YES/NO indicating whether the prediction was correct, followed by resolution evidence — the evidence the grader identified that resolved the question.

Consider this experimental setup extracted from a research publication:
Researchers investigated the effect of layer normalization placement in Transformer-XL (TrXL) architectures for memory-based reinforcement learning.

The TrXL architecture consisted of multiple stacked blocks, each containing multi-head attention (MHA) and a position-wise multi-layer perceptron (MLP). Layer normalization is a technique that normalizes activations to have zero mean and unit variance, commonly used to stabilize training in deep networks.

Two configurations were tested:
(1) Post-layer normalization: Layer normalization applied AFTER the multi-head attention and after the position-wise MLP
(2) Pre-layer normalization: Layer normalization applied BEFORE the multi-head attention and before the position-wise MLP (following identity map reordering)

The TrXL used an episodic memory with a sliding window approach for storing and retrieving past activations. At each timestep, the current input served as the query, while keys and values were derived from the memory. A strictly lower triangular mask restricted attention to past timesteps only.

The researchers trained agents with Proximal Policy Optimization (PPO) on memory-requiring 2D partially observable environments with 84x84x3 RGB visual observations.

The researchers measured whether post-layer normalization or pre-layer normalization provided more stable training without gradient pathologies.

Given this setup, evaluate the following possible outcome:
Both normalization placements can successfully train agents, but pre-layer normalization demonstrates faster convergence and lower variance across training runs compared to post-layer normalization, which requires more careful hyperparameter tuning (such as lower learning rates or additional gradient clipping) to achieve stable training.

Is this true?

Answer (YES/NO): NO